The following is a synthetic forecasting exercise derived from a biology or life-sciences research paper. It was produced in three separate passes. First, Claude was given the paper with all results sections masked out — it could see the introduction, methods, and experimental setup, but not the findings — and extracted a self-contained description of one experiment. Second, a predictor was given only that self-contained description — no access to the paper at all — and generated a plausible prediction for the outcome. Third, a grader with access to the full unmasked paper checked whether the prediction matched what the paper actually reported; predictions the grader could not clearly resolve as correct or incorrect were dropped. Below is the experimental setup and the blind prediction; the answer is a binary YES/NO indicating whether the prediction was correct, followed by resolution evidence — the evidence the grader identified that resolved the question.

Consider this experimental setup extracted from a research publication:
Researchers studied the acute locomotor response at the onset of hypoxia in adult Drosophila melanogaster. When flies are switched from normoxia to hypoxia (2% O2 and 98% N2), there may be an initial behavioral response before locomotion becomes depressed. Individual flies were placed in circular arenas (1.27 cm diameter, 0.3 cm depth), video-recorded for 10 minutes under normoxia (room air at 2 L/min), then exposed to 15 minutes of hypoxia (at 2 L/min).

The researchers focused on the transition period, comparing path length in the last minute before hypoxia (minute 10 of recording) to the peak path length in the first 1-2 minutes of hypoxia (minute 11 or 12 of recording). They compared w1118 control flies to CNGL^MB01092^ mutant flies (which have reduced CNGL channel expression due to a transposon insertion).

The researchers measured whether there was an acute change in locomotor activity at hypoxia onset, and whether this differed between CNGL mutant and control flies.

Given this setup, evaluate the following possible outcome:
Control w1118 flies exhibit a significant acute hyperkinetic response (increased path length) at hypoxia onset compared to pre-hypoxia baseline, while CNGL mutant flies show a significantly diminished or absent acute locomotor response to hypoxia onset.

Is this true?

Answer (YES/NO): NO